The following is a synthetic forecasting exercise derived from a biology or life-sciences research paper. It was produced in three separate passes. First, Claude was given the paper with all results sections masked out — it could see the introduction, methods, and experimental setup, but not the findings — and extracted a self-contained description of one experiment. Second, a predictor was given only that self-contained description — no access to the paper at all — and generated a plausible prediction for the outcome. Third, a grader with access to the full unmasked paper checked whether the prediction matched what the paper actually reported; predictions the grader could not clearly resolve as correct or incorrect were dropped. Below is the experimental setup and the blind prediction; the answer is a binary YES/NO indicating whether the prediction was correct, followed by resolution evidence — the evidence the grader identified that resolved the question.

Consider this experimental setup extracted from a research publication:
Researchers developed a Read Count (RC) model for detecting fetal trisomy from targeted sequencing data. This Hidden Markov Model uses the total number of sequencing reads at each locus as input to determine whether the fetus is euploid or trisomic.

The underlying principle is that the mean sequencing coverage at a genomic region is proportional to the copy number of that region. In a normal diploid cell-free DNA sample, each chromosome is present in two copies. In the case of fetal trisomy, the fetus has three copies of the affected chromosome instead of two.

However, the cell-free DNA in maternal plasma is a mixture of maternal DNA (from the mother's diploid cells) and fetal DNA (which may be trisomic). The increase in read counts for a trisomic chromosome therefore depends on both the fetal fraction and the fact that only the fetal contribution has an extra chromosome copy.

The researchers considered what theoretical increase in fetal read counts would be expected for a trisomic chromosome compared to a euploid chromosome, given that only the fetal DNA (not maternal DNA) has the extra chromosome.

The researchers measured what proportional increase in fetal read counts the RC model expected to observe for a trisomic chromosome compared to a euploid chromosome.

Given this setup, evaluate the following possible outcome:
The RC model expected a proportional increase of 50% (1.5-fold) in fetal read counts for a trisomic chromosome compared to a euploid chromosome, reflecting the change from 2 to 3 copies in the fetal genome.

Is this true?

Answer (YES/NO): NO